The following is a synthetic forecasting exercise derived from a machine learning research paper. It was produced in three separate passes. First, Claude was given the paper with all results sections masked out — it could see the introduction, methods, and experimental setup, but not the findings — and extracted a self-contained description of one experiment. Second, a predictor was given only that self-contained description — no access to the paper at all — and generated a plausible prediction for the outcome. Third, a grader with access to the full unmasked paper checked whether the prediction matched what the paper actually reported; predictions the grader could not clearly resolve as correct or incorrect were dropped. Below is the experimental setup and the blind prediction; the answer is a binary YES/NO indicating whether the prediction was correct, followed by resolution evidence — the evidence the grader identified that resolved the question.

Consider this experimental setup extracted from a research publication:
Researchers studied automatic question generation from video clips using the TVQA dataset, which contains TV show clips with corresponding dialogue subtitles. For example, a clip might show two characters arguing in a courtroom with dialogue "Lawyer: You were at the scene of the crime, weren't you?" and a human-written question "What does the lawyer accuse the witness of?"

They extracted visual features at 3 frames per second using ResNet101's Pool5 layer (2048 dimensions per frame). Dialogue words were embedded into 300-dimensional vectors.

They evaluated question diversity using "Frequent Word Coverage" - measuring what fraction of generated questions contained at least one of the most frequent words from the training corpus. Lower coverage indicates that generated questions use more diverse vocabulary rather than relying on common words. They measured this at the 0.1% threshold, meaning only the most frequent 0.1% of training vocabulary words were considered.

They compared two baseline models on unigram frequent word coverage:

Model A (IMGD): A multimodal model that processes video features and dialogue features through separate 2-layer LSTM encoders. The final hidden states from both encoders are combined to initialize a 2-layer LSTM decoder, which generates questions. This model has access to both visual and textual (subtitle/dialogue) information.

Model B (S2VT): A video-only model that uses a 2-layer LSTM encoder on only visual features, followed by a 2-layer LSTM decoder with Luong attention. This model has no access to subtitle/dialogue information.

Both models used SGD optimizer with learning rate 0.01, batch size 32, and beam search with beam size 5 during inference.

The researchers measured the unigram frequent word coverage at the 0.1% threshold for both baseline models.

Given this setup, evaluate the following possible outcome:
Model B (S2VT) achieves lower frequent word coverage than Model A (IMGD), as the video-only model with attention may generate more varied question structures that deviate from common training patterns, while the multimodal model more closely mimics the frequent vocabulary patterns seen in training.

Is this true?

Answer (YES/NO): NO